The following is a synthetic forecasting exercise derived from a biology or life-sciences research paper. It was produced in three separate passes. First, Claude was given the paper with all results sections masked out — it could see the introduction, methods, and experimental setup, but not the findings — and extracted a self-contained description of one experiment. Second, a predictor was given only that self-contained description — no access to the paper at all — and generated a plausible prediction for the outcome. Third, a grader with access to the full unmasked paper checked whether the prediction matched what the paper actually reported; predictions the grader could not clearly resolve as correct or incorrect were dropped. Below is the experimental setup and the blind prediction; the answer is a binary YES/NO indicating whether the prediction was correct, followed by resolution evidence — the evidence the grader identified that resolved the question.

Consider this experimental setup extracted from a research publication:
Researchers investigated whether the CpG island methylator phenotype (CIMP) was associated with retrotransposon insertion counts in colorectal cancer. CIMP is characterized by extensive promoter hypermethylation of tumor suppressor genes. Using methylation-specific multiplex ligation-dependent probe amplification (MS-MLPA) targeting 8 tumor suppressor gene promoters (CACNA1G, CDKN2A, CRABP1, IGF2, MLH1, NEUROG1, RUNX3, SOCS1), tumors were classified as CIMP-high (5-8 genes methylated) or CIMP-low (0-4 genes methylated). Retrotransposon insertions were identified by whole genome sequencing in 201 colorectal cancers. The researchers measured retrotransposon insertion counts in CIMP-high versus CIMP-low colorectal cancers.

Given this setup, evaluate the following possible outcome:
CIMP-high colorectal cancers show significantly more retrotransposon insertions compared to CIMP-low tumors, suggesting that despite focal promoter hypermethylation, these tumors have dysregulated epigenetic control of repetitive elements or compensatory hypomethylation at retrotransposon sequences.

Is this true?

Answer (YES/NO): YES